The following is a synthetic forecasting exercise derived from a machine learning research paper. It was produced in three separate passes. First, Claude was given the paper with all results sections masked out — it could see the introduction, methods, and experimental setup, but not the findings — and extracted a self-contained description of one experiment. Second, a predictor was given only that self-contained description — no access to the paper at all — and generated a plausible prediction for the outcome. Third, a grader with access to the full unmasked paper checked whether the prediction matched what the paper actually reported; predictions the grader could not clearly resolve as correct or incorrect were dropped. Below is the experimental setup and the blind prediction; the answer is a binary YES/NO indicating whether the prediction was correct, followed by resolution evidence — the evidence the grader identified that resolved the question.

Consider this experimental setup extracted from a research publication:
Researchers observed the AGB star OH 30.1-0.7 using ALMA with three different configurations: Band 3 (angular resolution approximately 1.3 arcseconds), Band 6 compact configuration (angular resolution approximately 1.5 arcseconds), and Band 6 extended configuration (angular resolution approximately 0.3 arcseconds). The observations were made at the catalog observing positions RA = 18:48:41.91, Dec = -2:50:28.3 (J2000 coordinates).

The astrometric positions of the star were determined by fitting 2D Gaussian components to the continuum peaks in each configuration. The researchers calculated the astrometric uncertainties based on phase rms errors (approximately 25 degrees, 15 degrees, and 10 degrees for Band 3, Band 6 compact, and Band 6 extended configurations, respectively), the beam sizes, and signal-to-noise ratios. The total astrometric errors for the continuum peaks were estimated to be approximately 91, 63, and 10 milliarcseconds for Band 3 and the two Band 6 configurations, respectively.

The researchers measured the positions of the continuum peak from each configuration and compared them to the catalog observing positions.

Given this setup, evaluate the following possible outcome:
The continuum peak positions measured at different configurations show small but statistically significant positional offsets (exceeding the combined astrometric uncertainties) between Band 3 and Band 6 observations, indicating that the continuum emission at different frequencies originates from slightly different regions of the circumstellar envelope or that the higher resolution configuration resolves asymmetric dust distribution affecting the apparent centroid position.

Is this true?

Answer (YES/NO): NO